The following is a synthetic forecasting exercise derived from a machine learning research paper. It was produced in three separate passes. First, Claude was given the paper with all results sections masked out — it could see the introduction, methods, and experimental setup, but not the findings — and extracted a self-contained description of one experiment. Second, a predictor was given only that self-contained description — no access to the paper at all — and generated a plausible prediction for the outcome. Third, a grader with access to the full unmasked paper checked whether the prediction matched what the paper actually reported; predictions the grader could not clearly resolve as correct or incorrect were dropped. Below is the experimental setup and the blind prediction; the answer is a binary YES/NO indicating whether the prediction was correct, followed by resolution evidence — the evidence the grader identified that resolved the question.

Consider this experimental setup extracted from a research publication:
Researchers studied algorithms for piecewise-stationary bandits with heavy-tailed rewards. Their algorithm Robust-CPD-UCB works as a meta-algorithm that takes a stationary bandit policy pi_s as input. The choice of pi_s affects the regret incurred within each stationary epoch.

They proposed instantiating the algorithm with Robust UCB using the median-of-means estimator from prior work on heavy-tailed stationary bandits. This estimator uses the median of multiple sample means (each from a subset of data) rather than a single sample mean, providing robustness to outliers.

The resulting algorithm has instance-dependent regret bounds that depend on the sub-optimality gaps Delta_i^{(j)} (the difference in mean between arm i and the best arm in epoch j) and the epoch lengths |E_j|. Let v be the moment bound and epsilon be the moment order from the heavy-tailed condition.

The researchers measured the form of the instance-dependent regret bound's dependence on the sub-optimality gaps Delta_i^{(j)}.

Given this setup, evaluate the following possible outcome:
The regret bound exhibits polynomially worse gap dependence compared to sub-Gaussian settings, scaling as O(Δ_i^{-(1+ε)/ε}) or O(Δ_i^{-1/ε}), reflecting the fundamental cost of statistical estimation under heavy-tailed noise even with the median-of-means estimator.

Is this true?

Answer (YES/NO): YES